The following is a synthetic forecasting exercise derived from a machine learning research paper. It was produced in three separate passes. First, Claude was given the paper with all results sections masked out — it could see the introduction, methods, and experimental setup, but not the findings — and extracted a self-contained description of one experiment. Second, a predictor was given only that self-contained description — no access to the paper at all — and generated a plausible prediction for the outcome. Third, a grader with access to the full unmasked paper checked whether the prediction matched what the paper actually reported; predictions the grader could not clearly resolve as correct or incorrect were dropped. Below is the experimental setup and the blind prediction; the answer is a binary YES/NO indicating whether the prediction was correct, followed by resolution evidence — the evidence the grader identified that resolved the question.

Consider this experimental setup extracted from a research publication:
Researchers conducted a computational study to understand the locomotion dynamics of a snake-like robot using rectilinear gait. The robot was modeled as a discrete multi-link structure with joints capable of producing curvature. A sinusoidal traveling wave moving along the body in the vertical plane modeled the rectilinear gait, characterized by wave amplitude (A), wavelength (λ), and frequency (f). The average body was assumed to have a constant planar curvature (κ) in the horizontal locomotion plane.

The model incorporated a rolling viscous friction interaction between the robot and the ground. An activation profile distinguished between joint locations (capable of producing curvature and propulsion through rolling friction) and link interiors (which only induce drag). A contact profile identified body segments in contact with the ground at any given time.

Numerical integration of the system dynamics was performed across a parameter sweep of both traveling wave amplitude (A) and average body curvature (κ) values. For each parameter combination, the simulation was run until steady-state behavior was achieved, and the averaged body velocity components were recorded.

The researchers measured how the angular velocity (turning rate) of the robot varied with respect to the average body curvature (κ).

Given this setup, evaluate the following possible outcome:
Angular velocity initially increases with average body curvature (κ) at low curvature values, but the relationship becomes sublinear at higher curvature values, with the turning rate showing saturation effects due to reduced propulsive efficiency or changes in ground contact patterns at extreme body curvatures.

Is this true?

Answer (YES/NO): NO